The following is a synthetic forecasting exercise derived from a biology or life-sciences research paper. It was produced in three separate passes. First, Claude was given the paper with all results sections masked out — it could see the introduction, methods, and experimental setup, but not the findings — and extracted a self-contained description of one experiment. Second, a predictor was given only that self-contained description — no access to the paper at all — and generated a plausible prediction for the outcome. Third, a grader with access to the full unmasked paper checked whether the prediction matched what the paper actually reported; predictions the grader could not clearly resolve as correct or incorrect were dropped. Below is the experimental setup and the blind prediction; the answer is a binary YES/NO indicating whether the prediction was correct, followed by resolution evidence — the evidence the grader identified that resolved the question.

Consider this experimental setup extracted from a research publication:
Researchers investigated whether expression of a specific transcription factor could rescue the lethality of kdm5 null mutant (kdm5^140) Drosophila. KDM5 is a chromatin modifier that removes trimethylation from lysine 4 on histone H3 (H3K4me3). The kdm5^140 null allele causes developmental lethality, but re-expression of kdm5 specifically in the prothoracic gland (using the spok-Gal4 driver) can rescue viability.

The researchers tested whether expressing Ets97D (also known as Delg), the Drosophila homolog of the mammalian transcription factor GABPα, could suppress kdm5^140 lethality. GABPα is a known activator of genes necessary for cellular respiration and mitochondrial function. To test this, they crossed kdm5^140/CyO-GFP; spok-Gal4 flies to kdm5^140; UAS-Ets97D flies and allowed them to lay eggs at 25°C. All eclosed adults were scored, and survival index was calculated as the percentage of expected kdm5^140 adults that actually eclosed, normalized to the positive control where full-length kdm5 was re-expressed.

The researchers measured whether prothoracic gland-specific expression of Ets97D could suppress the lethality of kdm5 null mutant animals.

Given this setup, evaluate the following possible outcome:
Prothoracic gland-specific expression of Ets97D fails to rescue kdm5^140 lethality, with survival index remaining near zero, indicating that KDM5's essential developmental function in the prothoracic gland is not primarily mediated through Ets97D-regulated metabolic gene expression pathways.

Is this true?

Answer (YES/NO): NO